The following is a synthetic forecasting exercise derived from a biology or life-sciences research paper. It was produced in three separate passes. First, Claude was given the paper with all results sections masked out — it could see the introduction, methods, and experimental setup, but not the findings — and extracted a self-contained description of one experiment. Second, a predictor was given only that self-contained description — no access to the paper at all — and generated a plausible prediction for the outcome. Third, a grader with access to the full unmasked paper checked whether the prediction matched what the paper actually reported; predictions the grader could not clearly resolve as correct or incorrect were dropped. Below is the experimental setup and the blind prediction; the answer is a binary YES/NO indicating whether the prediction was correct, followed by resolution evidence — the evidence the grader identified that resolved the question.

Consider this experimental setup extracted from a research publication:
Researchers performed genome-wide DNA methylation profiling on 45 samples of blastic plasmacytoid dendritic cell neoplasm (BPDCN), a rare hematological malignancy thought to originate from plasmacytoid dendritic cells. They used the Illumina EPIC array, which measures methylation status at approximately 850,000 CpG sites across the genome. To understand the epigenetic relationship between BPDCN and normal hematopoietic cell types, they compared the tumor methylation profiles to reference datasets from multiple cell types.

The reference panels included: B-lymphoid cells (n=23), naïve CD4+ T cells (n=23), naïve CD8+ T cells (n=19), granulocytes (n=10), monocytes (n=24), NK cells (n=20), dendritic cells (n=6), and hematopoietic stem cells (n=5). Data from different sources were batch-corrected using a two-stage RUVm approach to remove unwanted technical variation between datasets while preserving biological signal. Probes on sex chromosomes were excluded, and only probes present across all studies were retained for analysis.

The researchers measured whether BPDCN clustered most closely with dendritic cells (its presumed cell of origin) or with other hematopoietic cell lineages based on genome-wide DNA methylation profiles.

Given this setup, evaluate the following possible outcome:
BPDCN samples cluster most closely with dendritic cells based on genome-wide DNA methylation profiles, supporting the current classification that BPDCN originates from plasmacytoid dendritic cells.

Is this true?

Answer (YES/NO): NO